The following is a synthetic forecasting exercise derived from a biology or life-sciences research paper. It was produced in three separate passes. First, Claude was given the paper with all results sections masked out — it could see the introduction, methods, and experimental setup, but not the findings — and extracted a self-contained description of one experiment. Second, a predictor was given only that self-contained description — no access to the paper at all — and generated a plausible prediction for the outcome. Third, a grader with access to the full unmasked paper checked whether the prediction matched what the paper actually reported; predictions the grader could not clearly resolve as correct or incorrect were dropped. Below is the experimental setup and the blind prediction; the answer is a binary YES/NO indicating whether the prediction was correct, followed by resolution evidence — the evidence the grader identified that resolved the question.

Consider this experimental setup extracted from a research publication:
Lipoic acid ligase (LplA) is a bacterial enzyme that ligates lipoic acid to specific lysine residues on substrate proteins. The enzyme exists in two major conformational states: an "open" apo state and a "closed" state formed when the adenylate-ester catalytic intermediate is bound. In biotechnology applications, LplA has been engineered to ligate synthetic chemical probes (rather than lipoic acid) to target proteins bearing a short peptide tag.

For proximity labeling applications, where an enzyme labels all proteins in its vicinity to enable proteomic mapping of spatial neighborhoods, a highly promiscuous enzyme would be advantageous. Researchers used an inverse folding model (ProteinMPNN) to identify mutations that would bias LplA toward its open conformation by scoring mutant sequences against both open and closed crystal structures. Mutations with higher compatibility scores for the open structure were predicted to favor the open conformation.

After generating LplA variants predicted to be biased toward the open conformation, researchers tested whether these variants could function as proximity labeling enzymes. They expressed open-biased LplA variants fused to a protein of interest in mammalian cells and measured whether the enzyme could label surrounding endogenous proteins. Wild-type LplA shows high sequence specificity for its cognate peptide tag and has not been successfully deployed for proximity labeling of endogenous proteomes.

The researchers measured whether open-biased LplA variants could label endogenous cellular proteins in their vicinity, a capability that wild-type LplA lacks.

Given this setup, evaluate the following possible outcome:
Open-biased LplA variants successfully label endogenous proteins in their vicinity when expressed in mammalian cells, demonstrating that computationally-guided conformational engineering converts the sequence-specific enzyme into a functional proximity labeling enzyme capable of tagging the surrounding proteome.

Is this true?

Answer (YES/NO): YES